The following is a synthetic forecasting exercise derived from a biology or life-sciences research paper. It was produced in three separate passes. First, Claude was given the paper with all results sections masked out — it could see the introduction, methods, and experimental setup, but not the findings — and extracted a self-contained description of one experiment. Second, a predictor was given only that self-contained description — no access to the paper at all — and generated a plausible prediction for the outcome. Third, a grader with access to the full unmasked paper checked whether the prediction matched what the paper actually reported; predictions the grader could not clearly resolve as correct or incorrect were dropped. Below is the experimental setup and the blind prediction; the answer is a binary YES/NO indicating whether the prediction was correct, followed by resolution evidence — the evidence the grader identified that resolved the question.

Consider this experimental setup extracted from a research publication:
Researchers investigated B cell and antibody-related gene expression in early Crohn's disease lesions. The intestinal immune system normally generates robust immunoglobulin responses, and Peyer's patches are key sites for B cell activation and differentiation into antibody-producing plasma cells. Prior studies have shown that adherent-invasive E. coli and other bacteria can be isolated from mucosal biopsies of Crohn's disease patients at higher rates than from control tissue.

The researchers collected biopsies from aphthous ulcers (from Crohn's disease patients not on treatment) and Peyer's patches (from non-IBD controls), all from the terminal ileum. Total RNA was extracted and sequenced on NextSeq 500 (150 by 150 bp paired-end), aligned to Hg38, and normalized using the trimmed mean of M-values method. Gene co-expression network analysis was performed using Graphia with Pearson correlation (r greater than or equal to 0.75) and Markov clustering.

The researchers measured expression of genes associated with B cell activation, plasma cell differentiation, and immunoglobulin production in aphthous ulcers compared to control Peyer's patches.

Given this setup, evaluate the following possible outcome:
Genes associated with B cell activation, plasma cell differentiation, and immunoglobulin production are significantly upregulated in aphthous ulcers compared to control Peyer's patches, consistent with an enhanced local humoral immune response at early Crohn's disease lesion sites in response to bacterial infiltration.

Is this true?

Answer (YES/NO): YES